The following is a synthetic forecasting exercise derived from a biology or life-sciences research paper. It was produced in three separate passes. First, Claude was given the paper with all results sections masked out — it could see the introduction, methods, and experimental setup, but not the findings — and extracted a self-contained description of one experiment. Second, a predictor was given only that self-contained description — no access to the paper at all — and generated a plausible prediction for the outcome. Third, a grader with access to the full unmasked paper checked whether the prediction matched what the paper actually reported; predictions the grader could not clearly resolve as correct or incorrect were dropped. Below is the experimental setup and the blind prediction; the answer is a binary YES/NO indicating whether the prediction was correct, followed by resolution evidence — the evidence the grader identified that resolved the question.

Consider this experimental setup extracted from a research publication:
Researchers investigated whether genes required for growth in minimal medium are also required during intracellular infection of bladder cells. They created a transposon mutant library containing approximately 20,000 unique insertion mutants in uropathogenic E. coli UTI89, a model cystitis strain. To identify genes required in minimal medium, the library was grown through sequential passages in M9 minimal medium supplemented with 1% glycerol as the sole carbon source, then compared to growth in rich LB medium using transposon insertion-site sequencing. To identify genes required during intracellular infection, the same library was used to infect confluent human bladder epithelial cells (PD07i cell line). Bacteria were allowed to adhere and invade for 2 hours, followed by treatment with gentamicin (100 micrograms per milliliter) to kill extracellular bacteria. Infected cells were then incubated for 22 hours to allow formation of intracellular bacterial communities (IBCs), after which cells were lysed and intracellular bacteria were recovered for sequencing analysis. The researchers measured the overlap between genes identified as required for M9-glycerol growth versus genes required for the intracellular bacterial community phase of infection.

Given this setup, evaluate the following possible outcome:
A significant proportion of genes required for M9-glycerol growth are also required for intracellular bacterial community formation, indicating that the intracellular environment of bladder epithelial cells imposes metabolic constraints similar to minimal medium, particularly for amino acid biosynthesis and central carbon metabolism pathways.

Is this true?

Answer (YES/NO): NO